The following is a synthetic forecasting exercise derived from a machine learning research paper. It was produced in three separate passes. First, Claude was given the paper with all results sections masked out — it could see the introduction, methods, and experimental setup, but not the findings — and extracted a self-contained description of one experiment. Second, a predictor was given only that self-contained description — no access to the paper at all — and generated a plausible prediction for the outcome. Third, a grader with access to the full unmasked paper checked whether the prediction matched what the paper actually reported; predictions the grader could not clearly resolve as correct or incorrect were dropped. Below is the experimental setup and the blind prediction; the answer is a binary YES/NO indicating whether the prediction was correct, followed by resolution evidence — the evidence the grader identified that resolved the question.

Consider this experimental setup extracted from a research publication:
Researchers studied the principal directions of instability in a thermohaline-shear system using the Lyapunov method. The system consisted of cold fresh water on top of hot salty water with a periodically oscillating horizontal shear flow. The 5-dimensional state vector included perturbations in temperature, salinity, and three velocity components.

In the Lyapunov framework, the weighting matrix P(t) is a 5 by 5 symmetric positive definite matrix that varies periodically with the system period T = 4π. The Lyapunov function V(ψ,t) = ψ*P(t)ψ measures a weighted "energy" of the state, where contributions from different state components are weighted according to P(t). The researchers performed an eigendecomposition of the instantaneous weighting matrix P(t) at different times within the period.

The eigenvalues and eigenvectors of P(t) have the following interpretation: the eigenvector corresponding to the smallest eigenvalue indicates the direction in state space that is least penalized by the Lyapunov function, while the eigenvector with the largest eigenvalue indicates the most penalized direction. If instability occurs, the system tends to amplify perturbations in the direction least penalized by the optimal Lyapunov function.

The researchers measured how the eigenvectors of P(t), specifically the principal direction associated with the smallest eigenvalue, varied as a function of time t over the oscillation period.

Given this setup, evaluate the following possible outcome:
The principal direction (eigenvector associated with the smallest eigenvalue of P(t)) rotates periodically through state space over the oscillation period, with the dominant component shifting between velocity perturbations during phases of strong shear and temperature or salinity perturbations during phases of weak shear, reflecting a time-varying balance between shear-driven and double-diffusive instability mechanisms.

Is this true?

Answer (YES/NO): NO